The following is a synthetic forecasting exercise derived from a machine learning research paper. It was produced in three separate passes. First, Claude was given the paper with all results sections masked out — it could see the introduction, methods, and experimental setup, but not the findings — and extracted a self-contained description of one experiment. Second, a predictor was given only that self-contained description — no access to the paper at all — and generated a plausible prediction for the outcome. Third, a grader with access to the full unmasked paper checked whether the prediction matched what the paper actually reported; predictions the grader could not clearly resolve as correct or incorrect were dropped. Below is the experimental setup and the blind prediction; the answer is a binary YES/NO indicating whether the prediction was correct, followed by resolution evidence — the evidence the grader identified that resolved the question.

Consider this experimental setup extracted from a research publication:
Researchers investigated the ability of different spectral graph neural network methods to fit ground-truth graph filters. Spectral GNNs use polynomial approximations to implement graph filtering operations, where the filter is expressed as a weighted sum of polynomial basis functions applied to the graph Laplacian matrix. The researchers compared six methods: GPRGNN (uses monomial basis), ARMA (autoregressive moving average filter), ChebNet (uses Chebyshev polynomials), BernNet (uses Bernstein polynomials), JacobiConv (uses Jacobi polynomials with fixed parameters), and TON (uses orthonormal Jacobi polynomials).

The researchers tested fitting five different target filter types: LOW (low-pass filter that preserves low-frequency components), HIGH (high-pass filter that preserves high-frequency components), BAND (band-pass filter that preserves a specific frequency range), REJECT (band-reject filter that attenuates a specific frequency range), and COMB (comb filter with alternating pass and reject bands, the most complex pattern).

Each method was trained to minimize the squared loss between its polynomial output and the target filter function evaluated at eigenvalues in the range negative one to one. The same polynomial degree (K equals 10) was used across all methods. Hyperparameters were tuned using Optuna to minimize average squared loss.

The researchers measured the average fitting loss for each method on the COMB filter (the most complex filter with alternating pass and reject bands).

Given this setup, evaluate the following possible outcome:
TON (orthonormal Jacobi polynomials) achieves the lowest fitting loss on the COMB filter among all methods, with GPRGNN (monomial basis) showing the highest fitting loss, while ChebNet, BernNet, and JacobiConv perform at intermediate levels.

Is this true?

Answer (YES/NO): NO